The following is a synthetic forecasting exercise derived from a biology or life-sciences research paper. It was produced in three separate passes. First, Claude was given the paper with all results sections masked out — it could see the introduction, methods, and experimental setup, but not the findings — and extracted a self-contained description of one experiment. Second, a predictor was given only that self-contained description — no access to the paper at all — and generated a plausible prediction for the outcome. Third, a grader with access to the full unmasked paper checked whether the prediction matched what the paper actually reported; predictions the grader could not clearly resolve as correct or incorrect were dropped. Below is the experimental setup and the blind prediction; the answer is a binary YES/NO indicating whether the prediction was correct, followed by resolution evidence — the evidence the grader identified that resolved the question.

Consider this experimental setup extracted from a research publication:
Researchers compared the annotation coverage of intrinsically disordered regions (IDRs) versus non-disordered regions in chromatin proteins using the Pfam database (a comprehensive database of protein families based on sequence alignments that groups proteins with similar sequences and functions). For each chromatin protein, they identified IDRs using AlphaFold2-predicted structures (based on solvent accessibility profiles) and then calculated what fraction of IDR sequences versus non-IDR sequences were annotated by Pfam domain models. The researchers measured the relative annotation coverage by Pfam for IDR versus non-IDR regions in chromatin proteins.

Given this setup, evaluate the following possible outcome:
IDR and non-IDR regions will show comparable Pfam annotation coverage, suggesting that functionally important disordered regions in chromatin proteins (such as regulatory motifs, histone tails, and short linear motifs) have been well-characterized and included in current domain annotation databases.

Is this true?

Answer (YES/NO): NO